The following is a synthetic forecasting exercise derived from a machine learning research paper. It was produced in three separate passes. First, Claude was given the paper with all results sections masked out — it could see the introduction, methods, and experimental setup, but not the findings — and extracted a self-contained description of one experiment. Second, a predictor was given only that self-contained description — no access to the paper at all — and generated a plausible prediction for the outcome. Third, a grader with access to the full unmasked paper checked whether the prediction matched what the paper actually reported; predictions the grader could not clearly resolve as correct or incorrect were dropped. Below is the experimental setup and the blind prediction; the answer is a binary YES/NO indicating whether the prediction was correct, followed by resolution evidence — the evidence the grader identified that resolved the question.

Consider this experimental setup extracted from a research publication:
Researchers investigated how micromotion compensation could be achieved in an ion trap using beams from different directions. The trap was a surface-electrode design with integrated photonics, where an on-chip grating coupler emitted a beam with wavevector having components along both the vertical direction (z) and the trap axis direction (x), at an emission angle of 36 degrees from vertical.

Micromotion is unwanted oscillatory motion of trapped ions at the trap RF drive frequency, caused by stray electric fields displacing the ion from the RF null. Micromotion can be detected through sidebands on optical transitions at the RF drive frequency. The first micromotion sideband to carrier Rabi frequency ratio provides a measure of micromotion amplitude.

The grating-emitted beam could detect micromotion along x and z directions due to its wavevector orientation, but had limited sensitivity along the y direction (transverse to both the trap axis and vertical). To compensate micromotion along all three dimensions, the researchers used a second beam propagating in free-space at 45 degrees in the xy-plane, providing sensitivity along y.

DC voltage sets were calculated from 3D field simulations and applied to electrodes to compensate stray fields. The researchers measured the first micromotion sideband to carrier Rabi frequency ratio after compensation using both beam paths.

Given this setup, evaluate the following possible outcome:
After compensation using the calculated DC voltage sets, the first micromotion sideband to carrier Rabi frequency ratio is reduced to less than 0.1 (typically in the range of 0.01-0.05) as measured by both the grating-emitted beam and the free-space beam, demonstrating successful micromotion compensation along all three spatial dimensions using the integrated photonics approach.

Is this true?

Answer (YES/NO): YES